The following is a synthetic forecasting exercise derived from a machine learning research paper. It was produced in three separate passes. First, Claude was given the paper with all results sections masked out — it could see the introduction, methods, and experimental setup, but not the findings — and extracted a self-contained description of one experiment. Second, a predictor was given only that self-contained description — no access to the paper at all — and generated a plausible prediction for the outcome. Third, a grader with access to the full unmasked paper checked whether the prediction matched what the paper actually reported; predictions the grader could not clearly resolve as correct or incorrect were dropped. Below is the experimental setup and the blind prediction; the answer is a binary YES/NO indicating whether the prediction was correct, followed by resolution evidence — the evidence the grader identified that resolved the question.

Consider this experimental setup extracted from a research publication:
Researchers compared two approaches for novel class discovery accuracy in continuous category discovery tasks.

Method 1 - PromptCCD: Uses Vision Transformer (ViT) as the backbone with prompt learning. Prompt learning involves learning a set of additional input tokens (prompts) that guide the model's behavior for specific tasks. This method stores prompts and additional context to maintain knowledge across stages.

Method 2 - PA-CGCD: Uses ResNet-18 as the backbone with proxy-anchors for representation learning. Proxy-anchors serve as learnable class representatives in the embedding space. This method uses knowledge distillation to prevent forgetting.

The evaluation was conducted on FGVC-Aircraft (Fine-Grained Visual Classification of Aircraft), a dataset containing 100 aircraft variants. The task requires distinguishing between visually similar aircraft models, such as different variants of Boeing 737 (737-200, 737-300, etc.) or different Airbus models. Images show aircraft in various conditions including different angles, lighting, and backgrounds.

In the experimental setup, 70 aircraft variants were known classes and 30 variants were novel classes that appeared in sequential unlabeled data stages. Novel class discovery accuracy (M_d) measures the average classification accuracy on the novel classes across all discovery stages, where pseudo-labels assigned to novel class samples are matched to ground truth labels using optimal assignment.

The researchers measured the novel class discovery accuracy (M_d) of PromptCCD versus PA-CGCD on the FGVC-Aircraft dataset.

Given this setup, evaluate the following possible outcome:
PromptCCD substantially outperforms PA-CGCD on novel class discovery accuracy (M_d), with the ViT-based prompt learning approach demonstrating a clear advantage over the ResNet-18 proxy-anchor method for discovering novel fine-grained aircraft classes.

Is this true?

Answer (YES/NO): YES